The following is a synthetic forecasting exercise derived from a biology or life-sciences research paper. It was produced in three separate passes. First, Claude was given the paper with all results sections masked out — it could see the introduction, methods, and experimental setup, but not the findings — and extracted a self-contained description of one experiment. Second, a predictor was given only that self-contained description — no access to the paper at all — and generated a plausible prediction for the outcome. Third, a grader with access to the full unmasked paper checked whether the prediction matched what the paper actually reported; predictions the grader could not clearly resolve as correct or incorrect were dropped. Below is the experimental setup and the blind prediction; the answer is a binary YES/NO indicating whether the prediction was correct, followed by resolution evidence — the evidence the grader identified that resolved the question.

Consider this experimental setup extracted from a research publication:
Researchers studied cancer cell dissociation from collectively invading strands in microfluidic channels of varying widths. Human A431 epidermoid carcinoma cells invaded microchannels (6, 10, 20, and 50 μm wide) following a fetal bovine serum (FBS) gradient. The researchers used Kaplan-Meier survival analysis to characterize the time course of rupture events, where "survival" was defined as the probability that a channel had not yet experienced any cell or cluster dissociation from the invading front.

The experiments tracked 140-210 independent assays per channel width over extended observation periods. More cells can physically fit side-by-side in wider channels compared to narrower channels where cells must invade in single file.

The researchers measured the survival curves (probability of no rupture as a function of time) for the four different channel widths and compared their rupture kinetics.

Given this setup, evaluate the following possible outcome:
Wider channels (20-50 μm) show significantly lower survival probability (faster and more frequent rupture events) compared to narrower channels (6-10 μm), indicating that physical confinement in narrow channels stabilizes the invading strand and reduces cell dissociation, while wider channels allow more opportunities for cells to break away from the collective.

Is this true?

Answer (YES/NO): NO